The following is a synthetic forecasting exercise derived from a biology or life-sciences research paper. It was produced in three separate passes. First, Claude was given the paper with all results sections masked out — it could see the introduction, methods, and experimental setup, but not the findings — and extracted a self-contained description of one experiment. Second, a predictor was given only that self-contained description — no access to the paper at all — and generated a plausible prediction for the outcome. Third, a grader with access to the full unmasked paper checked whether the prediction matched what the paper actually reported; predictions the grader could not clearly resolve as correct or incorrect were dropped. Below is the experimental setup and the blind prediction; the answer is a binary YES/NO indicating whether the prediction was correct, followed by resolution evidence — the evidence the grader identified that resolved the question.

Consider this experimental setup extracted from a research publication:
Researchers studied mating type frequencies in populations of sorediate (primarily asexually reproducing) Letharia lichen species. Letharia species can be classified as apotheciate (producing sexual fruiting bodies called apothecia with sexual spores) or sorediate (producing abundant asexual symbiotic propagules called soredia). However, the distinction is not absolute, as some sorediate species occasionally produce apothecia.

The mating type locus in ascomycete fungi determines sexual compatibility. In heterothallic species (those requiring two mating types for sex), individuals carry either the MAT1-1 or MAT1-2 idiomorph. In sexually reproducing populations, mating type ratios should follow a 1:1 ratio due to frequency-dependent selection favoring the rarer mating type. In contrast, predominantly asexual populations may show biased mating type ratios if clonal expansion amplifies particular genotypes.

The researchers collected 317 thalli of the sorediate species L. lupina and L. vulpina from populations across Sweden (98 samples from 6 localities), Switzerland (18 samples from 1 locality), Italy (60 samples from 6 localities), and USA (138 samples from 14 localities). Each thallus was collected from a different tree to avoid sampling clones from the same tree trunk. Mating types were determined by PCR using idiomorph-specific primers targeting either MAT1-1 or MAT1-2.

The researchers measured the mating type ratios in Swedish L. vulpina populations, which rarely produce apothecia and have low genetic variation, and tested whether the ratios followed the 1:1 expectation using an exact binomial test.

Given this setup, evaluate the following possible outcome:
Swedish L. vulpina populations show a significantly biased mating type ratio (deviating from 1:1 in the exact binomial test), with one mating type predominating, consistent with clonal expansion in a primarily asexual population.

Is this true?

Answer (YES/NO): YES